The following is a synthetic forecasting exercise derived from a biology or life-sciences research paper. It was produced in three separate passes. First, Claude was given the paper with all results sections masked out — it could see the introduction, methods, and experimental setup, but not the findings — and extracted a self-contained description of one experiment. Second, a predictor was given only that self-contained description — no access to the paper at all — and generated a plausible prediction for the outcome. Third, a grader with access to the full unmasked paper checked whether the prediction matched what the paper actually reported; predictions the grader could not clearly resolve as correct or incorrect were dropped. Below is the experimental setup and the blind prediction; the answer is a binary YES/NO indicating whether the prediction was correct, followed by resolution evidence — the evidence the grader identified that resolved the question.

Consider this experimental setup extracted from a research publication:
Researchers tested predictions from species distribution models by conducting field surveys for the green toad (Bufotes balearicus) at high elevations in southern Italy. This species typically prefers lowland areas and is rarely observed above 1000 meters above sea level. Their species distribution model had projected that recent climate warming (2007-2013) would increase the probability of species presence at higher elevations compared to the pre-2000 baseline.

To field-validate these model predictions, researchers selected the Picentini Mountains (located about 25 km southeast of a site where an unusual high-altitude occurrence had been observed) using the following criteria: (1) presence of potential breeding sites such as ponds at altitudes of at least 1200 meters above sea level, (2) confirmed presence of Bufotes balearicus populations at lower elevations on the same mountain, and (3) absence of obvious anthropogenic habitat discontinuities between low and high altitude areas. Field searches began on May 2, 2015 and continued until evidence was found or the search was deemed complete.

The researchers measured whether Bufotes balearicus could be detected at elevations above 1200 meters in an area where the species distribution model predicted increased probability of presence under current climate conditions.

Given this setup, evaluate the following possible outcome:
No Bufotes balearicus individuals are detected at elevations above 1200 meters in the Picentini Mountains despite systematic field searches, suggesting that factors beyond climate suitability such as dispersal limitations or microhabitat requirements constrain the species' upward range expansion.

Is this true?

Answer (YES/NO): NO